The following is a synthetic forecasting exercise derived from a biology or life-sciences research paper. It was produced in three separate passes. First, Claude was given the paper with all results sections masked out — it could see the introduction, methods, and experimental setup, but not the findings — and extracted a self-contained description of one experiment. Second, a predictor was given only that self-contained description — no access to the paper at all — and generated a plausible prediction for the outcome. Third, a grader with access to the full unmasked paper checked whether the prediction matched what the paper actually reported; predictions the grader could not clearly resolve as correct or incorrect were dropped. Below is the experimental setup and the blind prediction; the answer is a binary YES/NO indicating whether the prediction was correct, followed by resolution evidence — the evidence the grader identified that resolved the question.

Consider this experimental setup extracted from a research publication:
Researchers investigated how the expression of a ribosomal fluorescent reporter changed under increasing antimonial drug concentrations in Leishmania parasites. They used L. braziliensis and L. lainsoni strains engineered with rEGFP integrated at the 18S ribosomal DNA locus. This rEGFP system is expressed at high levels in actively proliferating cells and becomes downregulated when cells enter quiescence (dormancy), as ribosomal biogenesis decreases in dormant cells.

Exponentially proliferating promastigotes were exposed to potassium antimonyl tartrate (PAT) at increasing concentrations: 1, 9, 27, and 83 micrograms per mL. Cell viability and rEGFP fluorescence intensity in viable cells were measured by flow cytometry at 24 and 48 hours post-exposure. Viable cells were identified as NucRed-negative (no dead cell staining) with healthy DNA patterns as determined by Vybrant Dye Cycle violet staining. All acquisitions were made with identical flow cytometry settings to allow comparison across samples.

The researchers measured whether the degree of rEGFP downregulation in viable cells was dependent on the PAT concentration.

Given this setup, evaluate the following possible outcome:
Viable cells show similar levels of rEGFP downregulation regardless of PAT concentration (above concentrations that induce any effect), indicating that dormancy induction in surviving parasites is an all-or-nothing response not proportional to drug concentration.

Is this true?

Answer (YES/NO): NO